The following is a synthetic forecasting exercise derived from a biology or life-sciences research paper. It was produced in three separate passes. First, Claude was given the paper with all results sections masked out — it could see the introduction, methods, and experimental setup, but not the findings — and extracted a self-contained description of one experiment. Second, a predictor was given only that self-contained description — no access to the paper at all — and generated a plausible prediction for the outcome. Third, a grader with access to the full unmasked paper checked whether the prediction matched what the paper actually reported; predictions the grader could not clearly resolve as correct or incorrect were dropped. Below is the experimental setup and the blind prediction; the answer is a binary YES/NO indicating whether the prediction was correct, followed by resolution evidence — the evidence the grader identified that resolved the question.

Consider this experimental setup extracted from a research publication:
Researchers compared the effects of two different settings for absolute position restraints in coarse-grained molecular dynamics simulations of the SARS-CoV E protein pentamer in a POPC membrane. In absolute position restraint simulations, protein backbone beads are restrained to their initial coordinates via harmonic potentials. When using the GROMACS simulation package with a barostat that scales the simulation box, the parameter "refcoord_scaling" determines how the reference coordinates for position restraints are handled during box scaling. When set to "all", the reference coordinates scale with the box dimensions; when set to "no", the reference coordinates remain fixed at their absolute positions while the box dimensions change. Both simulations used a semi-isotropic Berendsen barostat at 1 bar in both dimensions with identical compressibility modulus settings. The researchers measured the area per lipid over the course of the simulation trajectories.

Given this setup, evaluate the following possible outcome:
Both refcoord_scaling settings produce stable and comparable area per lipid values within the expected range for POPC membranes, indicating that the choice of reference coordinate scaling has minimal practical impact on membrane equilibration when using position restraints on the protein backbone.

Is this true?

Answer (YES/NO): NO